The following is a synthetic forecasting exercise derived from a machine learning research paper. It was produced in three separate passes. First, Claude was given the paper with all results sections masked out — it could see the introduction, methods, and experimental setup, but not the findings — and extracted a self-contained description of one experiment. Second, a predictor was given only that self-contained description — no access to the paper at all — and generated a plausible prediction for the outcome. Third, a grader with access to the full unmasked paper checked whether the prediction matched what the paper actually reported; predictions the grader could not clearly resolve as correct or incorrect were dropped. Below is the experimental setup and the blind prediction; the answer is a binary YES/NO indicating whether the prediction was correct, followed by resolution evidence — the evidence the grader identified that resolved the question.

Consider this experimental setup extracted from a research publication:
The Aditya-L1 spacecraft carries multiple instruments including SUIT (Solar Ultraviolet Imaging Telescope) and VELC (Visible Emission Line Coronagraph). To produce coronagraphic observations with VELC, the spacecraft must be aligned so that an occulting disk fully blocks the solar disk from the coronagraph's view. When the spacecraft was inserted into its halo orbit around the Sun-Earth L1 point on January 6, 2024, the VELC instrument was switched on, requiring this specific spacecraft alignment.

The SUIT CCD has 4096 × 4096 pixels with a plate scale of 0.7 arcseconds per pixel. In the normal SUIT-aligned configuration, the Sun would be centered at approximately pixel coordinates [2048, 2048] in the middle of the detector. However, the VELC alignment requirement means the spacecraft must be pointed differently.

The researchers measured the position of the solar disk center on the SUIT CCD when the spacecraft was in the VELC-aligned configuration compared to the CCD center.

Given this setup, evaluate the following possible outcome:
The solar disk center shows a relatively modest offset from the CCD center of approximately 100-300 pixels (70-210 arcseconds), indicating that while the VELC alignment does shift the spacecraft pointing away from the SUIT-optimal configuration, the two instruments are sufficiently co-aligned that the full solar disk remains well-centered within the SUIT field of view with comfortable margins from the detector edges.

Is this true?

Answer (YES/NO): NO